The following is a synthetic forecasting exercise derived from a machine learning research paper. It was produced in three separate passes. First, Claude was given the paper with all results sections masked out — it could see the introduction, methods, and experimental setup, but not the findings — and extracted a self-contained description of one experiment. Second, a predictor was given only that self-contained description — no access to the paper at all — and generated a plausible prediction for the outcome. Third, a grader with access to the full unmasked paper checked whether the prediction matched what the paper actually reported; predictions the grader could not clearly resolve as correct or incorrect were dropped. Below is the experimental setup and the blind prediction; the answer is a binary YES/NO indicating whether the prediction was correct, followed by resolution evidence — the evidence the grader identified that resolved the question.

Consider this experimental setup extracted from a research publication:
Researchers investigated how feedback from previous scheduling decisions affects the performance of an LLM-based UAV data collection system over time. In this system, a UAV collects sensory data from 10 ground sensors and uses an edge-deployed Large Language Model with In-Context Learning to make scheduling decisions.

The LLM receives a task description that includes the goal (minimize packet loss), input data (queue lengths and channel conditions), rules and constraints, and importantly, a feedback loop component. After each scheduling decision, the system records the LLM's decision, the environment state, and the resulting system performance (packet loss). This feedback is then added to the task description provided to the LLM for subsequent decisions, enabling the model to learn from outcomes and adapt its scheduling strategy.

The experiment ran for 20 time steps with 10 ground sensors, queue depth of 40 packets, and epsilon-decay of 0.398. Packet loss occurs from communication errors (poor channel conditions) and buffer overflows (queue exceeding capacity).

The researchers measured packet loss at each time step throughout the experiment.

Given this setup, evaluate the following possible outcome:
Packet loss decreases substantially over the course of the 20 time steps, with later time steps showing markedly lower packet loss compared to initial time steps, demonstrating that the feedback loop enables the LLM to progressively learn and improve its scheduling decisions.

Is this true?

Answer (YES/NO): YES